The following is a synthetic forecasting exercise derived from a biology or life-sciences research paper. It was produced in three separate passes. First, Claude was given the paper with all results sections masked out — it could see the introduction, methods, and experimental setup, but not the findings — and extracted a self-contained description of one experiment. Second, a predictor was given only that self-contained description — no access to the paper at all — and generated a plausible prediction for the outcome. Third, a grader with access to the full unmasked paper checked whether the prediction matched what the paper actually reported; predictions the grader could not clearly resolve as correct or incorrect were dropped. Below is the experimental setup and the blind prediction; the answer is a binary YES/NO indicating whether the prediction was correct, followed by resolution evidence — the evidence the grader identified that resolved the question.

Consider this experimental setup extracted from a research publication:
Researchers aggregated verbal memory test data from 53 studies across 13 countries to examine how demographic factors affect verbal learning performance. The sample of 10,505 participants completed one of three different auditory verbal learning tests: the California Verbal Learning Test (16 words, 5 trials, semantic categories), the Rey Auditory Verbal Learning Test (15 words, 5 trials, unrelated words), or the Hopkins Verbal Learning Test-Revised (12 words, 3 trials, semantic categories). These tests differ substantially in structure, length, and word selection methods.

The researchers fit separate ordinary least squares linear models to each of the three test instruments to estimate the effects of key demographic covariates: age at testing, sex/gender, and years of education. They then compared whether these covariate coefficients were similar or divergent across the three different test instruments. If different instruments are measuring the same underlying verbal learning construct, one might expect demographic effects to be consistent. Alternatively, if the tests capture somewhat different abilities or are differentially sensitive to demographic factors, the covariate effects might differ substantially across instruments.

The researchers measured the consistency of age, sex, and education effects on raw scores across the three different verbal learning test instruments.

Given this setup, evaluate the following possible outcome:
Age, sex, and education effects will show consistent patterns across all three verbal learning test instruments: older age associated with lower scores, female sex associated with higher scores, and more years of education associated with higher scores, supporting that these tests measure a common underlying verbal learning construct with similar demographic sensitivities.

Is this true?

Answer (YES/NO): YES